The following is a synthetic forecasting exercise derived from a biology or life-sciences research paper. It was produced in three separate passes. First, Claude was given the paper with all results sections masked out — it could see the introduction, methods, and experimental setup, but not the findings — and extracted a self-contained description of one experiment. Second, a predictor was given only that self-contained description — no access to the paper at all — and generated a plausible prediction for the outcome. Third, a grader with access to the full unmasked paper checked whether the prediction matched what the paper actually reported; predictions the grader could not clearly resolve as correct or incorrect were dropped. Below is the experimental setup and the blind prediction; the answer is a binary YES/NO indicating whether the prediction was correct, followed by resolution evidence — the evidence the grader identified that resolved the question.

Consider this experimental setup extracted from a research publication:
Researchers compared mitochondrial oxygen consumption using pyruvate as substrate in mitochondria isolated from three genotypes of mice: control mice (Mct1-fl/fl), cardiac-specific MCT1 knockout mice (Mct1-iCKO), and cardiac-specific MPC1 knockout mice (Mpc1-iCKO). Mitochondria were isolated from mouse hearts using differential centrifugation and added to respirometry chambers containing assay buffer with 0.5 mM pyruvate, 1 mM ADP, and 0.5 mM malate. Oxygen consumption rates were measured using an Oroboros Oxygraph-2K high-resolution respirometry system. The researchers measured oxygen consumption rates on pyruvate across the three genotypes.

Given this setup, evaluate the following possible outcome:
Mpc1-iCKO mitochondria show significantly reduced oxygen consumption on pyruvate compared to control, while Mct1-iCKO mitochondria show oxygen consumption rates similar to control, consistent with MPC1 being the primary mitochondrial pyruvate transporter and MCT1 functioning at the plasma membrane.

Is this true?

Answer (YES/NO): NO